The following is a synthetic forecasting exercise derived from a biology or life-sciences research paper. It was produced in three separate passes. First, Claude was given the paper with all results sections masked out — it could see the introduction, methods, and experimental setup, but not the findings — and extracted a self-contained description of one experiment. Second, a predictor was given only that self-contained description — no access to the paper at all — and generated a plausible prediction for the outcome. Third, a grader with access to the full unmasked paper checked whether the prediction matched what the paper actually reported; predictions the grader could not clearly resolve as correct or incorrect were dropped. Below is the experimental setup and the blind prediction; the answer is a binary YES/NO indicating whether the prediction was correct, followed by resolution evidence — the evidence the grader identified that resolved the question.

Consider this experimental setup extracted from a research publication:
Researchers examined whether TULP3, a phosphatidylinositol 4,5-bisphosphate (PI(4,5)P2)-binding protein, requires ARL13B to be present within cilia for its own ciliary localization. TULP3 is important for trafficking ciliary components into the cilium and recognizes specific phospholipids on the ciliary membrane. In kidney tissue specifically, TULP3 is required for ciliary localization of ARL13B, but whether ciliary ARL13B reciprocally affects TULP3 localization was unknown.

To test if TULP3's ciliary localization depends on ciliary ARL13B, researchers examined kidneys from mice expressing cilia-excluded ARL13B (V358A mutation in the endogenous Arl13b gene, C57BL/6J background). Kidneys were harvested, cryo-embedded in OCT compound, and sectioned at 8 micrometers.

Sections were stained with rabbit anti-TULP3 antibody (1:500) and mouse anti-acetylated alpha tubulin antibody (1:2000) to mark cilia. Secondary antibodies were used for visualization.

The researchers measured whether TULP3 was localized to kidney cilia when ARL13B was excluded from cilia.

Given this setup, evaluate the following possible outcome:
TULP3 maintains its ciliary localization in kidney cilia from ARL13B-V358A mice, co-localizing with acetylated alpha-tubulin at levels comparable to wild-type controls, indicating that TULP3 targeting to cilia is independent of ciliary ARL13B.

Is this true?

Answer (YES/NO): NO